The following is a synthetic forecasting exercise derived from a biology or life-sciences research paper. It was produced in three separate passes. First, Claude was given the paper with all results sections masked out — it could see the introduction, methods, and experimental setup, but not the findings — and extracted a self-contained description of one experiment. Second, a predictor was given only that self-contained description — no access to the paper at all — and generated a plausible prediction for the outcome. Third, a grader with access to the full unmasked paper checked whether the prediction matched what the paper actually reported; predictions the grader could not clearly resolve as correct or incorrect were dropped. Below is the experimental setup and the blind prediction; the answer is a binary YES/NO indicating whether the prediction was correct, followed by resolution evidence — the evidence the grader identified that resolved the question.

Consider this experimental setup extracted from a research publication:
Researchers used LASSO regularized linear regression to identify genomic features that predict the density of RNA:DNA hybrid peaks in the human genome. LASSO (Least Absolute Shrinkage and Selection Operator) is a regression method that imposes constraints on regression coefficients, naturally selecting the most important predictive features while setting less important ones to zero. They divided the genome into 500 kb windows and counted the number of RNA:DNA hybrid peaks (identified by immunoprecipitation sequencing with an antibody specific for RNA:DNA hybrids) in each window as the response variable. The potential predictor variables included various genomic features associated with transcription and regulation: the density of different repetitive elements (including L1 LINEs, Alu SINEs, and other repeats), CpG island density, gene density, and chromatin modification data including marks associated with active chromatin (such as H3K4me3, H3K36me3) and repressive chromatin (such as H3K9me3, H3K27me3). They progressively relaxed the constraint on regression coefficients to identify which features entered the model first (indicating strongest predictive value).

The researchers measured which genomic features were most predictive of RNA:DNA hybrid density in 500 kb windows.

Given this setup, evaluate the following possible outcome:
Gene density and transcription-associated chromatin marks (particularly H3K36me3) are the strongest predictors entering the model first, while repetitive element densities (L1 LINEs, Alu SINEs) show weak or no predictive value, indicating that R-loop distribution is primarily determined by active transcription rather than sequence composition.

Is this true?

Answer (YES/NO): NO